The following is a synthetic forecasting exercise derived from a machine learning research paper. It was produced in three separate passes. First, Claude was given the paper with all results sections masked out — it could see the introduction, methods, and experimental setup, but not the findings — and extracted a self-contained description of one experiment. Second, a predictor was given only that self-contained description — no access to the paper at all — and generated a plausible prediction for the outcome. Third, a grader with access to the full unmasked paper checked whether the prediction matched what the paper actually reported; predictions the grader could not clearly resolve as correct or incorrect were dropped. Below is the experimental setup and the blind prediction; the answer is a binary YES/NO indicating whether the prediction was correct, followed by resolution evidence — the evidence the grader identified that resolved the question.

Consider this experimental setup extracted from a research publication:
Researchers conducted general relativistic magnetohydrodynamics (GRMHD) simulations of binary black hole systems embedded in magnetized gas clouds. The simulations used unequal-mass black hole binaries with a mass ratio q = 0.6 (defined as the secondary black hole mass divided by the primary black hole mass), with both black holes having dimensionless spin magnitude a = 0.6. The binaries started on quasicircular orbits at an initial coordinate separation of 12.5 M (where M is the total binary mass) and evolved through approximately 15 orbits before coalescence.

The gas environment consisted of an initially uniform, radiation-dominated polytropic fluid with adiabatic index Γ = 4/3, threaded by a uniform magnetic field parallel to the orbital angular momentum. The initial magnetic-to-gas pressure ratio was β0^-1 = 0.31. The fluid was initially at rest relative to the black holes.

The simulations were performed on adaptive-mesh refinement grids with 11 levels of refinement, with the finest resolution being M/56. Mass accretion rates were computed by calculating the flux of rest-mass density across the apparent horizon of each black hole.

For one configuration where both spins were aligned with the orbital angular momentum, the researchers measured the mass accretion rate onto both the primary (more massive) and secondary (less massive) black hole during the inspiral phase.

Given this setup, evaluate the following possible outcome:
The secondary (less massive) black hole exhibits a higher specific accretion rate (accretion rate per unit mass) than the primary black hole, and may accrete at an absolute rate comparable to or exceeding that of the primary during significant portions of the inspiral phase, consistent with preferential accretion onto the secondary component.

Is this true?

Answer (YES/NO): NO